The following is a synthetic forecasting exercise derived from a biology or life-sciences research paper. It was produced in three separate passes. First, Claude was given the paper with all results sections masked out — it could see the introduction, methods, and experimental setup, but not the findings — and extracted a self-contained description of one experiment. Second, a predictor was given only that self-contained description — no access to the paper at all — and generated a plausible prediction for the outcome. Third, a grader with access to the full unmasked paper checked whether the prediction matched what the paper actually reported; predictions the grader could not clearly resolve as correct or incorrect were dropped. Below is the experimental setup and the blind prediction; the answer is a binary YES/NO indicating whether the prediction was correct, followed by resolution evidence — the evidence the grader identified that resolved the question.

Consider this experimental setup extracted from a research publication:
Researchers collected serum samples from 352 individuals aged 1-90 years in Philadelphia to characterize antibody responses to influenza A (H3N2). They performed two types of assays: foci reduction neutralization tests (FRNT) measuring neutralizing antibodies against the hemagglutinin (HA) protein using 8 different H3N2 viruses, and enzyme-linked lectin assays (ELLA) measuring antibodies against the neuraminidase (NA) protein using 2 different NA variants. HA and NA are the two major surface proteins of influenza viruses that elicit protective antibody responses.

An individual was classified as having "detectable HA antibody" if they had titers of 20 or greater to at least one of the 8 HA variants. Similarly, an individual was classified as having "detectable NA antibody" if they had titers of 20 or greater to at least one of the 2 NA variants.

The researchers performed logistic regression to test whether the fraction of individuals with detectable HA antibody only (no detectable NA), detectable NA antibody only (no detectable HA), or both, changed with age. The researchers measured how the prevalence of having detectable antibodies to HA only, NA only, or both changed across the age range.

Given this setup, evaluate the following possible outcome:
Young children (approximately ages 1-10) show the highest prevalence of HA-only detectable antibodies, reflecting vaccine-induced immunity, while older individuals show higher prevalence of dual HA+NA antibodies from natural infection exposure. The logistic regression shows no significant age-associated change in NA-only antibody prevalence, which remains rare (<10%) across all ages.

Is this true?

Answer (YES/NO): NO